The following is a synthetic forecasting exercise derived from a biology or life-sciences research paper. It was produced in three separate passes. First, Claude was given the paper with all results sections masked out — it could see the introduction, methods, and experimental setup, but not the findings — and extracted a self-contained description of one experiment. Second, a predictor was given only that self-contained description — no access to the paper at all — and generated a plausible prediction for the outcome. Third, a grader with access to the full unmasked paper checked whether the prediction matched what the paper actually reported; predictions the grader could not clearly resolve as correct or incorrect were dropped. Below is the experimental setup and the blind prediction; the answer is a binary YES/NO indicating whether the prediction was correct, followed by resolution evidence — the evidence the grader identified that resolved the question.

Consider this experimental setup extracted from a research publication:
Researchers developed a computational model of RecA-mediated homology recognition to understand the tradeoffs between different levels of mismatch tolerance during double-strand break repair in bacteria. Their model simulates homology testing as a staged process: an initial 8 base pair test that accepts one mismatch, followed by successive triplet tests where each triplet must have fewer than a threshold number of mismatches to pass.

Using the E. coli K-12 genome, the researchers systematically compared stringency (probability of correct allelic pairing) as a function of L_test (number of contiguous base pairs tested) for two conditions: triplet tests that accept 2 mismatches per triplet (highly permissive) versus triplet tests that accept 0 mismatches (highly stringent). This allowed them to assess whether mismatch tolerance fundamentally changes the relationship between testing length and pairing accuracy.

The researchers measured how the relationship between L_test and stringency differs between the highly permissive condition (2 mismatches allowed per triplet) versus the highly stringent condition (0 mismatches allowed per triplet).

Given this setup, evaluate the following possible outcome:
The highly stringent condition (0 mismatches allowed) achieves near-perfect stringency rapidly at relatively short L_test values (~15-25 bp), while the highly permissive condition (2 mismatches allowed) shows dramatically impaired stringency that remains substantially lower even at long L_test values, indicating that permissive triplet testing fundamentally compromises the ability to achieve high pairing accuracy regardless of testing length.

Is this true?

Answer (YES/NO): NO